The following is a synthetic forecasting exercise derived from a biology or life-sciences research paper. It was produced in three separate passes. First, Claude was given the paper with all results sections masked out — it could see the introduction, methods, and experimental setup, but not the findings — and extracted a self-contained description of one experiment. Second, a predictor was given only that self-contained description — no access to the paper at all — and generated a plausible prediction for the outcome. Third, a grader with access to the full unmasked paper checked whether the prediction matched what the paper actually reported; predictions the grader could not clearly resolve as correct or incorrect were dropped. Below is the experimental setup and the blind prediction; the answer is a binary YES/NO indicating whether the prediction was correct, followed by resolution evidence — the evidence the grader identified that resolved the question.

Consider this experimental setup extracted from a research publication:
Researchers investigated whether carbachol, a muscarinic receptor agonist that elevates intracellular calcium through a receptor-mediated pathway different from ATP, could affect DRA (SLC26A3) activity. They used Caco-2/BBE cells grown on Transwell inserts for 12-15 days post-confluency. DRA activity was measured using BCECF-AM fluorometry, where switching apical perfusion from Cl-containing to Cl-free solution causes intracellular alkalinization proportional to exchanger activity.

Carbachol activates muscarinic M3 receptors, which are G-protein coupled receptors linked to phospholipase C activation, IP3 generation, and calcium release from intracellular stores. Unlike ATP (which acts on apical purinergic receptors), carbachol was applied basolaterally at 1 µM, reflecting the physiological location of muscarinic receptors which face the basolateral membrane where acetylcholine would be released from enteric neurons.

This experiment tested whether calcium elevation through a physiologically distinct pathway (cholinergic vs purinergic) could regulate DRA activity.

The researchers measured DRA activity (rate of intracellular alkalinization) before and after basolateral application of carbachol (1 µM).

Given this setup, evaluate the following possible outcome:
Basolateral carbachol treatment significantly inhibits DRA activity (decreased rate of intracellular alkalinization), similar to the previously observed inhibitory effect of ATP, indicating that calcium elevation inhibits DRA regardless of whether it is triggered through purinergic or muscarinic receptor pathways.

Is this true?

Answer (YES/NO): NO